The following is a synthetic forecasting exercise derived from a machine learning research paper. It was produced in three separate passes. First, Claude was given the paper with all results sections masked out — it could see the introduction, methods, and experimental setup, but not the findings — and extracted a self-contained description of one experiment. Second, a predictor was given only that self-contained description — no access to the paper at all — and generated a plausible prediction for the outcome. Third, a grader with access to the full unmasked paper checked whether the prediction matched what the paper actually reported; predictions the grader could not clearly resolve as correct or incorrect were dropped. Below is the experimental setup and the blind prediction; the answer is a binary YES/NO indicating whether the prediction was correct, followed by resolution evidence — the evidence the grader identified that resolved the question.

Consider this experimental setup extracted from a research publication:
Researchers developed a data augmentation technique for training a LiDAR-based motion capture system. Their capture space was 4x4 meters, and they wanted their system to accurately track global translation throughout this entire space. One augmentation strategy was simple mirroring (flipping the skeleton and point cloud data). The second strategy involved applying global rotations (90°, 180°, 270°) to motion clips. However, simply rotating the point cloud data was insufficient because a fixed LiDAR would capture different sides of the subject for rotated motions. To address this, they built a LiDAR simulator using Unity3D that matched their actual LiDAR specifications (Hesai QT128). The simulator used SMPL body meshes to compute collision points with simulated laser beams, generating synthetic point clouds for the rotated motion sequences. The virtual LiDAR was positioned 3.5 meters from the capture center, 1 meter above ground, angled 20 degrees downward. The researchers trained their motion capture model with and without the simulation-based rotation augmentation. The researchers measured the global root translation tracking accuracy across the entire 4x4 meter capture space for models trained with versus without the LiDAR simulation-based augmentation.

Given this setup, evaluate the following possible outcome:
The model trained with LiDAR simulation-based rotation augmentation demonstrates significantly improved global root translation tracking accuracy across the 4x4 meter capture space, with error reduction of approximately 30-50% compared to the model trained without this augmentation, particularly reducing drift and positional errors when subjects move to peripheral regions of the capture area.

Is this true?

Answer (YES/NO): NO